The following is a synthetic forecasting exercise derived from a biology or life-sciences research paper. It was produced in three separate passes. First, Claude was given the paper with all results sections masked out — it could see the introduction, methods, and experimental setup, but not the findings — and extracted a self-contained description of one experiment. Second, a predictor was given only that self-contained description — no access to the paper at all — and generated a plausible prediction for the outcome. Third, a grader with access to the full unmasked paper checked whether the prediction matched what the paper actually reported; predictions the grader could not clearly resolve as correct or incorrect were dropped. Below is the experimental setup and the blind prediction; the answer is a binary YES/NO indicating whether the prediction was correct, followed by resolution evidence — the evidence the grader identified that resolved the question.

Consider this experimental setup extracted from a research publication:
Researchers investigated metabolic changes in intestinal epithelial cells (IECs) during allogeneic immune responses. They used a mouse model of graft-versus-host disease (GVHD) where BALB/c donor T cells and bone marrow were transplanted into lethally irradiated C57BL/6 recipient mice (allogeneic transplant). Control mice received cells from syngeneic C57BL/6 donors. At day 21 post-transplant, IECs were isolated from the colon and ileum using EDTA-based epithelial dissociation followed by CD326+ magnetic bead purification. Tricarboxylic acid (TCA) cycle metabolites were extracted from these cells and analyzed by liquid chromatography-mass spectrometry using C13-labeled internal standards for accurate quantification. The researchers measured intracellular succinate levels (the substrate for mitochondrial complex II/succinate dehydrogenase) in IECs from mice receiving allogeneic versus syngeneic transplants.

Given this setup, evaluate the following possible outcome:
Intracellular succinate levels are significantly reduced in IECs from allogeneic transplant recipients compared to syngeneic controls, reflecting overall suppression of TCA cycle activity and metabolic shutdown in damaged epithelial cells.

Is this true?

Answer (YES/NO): NO